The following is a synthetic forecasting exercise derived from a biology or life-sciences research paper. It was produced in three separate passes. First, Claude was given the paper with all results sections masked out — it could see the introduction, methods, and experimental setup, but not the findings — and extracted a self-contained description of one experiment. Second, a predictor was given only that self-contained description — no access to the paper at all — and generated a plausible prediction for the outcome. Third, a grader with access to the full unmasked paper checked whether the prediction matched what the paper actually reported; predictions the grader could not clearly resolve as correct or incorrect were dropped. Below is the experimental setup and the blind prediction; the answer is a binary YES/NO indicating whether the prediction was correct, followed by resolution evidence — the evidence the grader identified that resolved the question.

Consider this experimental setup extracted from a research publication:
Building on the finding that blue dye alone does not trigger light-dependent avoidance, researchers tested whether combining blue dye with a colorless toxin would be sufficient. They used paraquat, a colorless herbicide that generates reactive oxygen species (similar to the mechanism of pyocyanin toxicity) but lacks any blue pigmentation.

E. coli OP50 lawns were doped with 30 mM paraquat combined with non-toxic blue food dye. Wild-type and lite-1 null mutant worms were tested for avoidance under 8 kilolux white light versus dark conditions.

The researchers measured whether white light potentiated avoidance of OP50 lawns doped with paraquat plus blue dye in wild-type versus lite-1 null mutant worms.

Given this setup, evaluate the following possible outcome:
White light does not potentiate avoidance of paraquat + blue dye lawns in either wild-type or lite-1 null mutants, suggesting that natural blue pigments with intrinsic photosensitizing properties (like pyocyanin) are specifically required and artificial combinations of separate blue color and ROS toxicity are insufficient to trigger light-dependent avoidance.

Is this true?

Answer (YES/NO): NO